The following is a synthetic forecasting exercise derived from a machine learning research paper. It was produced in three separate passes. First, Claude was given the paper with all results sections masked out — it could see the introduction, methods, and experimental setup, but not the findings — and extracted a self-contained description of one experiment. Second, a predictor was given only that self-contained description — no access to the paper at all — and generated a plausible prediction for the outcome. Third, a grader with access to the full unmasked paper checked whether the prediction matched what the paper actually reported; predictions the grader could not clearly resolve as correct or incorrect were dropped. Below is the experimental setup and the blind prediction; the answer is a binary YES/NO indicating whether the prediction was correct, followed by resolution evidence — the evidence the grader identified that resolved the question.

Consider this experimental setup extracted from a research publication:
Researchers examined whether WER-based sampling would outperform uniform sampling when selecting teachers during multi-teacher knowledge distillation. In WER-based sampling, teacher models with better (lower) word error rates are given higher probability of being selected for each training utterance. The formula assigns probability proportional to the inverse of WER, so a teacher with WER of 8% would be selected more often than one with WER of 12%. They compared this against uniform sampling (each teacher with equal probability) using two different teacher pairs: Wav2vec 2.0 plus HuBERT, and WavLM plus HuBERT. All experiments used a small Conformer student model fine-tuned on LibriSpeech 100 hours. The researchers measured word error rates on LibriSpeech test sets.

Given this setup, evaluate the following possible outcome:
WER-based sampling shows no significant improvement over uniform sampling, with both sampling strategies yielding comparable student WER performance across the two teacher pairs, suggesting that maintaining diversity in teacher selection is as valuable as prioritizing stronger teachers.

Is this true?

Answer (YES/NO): YES